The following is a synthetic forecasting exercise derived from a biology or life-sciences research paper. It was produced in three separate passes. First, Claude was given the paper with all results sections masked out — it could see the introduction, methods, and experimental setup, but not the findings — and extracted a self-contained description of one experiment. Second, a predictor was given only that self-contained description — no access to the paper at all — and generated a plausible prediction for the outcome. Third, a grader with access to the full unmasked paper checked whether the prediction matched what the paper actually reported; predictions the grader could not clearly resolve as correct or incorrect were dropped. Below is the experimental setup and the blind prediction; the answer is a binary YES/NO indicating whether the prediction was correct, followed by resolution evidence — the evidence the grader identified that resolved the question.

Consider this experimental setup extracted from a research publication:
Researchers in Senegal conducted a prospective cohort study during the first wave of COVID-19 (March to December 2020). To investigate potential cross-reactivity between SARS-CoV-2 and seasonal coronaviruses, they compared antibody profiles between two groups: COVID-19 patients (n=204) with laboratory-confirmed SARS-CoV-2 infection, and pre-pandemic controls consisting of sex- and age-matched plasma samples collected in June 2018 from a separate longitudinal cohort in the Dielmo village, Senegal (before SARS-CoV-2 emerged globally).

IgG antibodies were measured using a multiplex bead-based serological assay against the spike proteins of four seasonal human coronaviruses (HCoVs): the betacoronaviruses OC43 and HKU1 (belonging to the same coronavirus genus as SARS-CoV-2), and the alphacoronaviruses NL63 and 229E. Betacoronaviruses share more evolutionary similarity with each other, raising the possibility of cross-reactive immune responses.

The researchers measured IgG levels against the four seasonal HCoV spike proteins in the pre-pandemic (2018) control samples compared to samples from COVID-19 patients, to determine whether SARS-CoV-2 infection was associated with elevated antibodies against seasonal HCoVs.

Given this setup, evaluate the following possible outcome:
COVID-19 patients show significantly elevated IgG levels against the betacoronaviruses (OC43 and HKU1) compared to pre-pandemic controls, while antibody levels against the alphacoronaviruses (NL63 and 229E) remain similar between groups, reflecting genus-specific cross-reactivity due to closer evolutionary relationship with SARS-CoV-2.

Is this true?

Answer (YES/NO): NO